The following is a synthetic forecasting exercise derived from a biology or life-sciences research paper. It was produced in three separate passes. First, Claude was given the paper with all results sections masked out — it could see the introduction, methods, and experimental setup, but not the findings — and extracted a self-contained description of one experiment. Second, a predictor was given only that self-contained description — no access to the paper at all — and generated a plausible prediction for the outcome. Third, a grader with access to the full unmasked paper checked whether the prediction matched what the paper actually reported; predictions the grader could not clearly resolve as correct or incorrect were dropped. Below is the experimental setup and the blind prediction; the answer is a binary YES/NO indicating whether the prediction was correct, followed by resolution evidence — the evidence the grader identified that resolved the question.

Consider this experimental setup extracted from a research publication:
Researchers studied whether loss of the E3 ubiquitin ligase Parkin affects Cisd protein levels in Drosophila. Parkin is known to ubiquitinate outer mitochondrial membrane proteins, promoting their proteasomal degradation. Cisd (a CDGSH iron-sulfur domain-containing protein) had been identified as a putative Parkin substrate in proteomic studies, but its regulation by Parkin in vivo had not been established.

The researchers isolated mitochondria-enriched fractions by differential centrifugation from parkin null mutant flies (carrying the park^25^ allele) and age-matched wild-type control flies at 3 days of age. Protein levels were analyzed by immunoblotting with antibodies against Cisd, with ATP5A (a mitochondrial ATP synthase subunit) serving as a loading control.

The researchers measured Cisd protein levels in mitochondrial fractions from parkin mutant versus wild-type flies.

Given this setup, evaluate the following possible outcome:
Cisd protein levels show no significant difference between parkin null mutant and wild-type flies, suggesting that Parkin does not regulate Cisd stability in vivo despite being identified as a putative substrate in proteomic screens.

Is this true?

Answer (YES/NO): NO